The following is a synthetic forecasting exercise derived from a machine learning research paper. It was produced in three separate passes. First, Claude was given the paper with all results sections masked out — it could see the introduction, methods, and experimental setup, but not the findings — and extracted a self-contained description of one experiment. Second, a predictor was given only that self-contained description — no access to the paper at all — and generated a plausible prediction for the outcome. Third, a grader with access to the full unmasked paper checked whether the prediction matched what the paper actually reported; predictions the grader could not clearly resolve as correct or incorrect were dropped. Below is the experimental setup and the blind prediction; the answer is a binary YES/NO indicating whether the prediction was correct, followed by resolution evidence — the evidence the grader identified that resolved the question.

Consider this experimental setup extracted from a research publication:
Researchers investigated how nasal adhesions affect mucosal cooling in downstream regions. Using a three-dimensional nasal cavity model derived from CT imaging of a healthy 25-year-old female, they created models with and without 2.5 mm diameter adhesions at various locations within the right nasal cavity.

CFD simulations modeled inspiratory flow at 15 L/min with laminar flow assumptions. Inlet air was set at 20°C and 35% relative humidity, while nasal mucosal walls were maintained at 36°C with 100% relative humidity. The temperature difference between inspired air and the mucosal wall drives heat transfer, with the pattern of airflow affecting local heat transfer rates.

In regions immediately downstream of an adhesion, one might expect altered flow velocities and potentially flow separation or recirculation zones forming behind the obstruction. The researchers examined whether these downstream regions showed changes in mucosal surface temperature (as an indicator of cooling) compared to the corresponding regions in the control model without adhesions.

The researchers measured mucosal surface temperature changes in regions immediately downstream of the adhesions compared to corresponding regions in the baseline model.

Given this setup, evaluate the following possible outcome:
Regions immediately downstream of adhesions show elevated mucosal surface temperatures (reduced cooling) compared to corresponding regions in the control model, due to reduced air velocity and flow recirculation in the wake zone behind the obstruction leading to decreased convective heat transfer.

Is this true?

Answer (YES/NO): YES